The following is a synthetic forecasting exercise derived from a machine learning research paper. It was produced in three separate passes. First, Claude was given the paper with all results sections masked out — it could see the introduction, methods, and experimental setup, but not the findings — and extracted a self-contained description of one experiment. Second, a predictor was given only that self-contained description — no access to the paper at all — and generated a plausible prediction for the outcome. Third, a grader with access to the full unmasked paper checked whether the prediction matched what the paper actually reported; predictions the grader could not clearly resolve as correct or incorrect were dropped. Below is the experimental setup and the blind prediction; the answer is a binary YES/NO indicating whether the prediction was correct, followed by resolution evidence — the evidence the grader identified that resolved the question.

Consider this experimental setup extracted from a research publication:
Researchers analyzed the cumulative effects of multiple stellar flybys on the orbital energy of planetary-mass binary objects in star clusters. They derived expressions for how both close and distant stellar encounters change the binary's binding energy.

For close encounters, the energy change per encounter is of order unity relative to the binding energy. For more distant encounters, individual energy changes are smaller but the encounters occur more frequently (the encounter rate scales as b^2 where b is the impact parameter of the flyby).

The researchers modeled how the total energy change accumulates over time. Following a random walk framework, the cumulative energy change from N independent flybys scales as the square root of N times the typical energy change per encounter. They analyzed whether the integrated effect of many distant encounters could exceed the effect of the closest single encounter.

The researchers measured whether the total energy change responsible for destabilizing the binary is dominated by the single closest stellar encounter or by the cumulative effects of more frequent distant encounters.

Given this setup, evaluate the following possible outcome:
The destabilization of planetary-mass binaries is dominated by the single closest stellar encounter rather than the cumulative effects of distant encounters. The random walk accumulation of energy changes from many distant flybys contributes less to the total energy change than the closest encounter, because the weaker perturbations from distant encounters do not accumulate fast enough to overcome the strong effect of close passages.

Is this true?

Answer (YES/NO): YES